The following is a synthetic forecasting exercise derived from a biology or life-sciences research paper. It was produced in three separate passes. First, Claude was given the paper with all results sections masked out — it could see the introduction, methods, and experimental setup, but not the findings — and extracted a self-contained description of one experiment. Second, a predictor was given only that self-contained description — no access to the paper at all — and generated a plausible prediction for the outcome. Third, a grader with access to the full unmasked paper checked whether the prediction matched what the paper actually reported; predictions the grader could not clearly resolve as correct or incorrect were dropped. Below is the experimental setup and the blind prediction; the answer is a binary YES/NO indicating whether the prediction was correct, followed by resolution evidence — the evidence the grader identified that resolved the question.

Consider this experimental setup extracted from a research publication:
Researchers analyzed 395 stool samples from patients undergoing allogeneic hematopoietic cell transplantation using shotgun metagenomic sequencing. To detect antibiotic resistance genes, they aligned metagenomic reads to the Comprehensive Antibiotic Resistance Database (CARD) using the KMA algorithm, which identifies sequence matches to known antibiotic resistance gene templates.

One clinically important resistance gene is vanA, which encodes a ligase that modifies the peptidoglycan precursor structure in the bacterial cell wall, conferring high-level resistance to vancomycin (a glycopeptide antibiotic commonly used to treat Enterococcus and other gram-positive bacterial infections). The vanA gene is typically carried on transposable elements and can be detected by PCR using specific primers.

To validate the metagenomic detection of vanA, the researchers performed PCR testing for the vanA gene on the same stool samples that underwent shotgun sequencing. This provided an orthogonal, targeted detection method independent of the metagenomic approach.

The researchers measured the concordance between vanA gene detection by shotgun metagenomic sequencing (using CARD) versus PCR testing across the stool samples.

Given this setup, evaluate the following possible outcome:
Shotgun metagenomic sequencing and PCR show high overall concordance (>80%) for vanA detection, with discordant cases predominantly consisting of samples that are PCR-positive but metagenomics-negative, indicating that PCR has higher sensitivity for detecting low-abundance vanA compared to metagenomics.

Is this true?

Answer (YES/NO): NO